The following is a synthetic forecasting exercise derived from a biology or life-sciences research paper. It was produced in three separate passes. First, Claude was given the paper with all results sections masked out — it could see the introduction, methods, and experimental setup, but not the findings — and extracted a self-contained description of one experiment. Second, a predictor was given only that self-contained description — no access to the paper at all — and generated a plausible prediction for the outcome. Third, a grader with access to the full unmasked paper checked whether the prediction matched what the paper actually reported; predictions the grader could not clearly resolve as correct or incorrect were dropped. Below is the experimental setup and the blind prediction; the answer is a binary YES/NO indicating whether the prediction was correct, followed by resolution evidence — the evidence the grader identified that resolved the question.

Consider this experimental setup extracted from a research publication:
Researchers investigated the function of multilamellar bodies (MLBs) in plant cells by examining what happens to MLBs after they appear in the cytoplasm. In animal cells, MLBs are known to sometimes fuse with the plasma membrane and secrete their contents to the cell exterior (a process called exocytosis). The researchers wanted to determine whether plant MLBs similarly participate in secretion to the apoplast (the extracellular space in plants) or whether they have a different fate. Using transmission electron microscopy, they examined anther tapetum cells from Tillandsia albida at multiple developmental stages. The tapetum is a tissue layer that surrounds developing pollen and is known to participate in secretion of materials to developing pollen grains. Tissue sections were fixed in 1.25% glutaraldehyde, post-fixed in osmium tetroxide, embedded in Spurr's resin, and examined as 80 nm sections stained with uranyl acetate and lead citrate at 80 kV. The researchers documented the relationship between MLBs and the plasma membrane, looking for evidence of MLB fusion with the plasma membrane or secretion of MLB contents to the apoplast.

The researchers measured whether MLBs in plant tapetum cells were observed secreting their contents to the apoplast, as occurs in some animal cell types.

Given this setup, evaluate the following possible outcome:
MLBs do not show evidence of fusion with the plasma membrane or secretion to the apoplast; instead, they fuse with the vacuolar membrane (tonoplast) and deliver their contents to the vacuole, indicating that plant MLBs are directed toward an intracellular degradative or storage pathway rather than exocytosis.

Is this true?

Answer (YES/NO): YES